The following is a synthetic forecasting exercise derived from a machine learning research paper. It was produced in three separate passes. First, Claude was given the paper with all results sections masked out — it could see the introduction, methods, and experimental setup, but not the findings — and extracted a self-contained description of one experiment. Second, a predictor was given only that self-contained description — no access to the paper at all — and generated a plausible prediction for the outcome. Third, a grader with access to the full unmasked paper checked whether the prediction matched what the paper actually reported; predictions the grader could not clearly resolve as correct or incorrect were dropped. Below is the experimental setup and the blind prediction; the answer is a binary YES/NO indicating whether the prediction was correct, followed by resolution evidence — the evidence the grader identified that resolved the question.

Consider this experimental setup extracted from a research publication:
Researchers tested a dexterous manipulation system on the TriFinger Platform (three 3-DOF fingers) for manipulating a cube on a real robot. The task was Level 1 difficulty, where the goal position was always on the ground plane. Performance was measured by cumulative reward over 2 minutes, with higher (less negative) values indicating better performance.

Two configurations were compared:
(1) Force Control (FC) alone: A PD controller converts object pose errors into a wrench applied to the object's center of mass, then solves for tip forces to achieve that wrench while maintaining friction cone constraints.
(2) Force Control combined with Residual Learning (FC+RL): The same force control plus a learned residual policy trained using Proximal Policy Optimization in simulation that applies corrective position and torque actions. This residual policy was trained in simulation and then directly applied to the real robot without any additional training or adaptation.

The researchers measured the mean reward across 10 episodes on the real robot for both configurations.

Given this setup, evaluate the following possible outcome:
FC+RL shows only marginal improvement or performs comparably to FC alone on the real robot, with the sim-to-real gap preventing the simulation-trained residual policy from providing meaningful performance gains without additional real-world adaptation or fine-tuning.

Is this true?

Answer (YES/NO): NO